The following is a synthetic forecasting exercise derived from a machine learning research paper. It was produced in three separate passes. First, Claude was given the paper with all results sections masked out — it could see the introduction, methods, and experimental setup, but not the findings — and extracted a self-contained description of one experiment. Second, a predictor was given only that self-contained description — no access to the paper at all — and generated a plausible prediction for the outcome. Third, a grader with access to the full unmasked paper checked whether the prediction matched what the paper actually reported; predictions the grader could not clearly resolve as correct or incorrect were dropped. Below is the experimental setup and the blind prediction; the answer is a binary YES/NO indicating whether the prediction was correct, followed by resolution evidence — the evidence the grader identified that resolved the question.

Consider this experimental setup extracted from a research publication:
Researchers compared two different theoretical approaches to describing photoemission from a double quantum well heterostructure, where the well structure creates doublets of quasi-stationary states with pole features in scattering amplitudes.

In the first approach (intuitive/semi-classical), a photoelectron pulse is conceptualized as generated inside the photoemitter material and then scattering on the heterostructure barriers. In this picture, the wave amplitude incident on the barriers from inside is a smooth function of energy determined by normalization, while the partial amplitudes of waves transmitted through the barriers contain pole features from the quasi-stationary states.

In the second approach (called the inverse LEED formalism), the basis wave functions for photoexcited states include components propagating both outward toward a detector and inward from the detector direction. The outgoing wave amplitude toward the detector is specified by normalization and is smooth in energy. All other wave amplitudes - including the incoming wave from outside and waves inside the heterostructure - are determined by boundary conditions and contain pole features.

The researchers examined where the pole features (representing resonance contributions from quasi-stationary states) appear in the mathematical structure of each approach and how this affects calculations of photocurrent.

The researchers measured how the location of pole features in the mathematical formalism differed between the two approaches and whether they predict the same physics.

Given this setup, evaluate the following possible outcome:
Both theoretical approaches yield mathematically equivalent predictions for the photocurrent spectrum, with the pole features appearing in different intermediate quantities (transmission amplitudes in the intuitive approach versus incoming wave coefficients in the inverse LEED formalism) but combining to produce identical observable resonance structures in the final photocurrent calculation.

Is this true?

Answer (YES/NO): NO